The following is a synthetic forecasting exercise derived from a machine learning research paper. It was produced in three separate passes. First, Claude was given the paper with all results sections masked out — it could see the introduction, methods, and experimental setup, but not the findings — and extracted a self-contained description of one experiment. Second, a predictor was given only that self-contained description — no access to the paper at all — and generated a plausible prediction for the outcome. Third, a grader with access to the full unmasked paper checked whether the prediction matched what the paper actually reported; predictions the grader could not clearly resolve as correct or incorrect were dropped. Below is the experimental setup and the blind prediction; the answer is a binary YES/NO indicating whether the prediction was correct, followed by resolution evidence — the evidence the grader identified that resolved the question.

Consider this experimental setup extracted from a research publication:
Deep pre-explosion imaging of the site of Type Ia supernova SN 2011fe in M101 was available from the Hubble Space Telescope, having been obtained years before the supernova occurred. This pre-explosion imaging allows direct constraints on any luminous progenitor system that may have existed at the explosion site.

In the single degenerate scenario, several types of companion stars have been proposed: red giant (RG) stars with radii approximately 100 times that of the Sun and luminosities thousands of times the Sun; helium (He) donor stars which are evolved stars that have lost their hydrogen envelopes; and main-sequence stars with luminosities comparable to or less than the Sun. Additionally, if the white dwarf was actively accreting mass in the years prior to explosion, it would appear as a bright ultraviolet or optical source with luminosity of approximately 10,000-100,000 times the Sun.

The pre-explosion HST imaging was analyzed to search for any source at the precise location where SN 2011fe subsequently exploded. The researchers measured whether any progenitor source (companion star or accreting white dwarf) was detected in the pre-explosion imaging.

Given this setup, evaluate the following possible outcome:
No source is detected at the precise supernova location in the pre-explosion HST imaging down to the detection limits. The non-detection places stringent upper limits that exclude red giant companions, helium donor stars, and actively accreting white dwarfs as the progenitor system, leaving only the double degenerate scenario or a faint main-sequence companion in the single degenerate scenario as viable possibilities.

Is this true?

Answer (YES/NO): YES